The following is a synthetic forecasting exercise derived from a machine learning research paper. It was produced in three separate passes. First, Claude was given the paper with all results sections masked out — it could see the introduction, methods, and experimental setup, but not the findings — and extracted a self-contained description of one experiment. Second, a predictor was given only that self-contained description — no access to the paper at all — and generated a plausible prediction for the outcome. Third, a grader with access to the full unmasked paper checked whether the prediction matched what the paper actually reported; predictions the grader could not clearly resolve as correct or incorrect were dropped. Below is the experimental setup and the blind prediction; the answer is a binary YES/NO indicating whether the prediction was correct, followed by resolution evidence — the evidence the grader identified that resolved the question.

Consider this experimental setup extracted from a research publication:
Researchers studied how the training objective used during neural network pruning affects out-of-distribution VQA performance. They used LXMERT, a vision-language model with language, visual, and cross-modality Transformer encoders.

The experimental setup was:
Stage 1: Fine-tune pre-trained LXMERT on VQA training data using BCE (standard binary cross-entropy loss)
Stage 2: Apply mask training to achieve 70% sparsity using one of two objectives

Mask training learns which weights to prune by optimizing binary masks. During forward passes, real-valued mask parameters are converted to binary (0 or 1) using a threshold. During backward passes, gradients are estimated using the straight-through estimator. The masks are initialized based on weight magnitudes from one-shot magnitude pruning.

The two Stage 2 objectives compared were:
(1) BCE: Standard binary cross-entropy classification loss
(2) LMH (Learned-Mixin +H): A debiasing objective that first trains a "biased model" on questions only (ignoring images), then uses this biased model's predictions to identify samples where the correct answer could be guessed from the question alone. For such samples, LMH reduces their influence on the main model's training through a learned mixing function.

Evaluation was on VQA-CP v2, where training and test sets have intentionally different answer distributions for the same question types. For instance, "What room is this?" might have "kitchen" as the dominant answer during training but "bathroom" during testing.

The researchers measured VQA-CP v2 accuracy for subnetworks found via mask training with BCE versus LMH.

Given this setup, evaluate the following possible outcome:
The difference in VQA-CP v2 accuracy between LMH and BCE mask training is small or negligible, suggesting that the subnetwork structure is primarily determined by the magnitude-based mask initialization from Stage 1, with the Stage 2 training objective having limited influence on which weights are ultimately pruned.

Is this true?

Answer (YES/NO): NO